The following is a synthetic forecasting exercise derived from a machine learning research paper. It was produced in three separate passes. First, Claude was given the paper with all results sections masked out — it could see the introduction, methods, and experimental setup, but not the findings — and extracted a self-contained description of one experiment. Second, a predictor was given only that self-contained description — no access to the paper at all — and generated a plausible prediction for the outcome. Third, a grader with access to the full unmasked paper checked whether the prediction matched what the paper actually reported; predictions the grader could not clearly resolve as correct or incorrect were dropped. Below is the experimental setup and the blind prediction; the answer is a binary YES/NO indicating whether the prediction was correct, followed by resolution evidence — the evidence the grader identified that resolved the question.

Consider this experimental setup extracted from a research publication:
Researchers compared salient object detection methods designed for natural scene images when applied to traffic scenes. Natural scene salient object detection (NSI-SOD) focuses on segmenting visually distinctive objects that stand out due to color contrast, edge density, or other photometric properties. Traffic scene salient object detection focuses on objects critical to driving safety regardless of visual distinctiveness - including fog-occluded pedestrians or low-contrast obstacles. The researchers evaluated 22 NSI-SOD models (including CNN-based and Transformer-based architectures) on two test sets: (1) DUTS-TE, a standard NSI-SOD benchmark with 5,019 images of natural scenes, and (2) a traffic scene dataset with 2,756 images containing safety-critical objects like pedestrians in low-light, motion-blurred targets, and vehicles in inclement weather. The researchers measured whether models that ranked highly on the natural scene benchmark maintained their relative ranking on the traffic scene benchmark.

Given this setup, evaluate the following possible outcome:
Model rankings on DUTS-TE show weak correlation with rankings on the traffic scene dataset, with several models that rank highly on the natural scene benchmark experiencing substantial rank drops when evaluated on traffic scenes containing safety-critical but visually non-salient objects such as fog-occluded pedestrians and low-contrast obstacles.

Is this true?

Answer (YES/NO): YES